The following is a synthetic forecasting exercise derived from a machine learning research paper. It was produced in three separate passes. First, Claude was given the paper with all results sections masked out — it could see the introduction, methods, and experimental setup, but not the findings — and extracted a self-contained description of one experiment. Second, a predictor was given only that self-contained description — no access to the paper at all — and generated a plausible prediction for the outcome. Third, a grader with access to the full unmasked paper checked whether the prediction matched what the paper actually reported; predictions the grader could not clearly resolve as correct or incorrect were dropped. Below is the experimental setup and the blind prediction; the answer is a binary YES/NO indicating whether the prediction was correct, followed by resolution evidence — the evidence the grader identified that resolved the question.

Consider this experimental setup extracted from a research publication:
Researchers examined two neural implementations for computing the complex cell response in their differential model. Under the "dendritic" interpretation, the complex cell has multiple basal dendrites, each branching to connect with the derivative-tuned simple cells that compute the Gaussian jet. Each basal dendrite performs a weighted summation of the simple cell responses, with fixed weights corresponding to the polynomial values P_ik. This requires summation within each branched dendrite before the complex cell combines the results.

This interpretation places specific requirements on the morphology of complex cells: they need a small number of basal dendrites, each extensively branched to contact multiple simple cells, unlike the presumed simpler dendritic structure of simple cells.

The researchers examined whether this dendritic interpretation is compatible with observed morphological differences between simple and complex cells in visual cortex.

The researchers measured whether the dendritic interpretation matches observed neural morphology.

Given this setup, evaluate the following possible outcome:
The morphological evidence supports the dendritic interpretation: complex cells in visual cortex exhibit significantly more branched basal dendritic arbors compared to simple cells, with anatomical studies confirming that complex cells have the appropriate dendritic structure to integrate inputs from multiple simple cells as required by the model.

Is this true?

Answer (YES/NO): YES